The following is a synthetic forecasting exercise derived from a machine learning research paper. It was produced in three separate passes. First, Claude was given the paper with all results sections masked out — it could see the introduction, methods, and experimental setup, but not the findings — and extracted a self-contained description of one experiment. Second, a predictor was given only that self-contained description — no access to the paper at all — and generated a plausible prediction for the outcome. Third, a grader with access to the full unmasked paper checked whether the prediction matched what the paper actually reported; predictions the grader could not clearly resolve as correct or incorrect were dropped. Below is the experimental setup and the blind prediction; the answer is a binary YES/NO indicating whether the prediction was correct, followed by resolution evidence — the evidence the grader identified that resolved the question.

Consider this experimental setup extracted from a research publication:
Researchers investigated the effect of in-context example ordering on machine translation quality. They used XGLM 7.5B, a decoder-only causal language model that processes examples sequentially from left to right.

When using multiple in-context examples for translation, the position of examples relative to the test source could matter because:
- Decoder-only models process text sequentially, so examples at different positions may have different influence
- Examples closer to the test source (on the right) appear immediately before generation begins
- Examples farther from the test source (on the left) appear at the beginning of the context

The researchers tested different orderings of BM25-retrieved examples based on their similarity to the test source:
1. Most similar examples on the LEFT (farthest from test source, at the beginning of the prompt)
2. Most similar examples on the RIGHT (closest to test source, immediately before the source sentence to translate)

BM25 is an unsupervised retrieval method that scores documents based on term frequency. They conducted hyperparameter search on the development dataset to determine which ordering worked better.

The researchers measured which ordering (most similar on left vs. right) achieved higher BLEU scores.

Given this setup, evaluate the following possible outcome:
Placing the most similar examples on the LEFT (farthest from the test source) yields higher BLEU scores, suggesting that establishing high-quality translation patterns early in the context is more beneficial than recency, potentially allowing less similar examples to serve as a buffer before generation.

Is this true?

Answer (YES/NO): YES